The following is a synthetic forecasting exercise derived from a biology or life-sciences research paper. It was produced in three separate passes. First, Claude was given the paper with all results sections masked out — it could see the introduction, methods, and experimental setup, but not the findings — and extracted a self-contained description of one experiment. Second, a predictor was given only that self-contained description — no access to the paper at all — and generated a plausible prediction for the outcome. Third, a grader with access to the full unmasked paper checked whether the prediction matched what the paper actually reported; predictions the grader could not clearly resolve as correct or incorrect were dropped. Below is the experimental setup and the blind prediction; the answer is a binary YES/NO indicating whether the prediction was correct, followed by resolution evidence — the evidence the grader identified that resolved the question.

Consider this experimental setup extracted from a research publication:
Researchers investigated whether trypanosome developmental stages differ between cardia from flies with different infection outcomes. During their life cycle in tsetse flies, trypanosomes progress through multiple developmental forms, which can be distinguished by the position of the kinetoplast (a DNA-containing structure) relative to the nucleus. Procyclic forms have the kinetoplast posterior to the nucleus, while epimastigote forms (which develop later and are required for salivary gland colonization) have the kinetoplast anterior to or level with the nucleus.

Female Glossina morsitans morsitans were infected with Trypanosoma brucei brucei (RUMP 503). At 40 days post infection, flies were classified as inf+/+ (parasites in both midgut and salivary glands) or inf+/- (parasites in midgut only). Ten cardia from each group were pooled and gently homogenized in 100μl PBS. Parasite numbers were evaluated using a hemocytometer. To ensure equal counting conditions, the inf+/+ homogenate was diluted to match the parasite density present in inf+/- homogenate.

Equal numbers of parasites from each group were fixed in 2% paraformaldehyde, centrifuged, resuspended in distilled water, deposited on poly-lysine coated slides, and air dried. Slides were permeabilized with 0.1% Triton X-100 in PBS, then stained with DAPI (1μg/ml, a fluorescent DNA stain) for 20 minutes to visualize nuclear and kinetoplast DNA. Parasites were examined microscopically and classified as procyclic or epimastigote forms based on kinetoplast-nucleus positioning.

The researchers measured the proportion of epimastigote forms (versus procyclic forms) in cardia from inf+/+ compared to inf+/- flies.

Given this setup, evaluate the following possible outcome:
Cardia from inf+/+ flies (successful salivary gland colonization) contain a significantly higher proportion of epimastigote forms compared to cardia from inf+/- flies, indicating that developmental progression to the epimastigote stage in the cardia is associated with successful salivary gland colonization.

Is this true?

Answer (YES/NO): NO